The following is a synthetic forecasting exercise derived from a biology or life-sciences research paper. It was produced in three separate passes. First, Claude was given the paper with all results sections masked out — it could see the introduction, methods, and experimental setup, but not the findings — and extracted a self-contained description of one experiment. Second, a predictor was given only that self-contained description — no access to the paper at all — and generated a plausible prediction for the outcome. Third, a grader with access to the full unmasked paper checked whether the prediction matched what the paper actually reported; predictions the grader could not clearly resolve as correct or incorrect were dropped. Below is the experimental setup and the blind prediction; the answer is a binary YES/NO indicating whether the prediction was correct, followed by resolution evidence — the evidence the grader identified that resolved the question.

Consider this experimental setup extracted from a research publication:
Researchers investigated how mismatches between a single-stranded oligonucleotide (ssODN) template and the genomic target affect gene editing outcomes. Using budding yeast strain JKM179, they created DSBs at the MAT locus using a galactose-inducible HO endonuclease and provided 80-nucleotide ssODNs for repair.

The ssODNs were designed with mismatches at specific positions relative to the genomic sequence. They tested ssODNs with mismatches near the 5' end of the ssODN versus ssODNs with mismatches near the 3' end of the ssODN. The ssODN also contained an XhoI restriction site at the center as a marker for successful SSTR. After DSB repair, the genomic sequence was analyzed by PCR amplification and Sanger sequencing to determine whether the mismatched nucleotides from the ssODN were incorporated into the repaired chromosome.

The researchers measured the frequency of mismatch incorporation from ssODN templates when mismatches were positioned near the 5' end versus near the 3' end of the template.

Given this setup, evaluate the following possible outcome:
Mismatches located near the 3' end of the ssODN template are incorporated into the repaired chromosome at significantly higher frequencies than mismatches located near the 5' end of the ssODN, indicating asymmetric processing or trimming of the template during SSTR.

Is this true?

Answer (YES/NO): NO